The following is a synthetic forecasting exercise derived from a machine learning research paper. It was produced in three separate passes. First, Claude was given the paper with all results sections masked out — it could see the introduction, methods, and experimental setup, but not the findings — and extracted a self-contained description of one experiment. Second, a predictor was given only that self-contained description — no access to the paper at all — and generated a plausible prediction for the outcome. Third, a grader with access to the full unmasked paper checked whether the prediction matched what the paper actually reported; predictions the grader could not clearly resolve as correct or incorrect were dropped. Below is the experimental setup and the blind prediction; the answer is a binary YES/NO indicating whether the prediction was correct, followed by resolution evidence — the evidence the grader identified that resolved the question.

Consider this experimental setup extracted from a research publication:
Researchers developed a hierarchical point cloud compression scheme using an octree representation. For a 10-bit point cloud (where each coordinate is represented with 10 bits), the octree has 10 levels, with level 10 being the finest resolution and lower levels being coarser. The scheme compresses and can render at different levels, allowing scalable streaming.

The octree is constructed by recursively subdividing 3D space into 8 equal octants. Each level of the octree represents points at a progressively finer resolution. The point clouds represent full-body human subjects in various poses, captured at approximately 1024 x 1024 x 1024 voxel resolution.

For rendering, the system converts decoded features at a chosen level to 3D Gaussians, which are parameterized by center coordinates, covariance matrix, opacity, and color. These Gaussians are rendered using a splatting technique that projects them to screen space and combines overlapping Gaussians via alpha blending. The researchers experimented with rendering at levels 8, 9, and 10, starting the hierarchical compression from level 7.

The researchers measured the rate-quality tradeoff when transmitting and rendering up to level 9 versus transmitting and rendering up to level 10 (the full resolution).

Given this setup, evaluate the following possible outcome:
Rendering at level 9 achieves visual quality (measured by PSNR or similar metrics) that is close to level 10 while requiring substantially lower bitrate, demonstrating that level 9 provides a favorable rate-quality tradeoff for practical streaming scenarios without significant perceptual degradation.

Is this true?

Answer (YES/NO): YES